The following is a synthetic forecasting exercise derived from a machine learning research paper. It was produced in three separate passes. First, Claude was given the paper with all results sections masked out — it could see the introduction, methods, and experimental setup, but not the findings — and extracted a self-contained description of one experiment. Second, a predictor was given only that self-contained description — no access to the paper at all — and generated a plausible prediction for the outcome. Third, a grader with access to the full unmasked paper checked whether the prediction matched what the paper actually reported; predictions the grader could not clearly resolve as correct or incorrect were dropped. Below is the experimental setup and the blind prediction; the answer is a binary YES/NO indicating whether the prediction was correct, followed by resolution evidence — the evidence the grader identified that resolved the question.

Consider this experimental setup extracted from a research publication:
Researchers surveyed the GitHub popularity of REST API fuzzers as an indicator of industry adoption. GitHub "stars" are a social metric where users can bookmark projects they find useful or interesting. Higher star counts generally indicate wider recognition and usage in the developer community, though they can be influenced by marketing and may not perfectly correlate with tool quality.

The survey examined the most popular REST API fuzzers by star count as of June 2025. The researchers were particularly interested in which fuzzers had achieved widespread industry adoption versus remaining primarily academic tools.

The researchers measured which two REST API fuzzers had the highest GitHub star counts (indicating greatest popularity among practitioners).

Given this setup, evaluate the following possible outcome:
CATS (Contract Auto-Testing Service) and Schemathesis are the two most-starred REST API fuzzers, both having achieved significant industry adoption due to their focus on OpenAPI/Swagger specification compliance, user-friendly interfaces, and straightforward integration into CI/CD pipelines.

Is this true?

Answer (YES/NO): NO